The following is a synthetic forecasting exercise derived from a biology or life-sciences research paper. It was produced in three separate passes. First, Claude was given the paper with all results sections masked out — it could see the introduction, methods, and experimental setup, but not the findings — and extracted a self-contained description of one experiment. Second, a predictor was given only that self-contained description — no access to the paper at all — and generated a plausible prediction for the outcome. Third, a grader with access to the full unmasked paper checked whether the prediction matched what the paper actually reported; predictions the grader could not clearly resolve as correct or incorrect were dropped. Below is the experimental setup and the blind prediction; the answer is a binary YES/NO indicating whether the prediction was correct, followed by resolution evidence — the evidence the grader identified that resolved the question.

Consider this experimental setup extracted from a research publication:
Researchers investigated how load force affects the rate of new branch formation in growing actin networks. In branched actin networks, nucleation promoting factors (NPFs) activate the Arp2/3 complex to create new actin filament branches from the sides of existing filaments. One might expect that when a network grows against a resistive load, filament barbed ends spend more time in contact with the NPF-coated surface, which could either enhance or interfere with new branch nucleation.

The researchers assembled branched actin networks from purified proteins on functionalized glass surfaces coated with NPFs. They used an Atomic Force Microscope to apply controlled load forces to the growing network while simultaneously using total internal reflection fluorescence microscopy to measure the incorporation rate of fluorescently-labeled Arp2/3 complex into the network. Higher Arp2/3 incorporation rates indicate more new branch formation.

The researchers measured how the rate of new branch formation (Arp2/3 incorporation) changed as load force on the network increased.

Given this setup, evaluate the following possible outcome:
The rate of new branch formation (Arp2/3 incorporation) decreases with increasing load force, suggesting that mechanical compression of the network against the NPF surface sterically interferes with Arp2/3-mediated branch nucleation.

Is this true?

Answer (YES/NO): NO